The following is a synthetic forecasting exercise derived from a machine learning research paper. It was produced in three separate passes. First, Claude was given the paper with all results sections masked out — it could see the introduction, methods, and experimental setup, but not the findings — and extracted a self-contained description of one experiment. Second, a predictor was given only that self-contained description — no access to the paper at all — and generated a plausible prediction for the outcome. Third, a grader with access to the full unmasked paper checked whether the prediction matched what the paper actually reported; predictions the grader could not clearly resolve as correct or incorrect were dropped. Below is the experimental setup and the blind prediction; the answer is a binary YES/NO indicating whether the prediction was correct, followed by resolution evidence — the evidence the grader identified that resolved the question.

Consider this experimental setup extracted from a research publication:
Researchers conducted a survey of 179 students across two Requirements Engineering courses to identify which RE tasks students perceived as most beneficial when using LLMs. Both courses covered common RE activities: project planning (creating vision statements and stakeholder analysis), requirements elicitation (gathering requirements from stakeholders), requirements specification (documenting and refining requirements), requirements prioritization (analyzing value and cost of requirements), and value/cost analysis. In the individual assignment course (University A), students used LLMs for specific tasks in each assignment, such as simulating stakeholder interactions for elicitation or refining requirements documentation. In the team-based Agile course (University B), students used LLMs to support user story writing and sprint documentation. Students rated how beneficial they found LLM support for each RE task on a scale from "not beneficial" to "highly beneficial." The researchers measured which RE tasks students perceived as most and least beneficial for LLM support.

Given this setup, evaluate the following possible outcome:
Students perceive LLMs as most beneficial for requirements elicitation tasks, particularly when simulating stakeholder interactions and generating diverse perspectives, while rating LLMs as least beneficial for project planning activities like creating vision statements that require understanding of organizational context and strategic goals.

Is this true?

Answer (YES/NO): NO